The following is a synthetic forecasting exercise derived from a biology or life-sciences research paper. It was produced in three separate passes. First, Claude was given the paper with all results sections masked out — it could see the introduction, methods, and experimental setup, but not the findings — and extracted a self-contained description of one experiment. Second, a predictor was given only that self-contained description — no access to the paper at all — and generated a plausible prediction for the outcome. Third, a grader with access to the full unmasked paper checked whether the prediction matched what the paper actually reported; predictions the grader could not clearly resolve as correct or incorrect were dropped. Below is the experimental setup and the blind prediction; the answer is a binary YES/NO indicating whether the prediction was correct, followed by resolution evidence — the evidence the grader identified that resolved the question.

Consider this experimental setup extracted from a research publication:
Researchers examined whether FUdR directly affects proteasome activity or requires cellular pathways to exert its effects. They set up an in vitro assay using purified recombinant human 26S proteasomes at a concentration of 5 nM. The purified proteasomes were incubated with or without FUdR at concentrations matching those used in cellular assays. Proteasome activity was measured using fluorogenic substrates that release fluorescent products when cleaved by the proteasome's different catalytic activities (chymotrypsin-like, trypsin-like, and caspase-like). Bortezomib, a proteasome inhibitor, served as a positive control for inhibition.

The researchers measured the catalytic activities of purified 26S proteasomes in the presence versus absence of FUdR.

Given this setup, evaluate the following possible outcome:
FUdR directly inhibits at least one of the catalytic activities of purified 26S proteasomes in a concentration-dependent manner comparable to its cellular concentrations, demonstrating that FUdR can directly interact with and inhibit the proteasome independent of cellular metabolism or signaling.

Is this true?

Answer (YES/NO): NO